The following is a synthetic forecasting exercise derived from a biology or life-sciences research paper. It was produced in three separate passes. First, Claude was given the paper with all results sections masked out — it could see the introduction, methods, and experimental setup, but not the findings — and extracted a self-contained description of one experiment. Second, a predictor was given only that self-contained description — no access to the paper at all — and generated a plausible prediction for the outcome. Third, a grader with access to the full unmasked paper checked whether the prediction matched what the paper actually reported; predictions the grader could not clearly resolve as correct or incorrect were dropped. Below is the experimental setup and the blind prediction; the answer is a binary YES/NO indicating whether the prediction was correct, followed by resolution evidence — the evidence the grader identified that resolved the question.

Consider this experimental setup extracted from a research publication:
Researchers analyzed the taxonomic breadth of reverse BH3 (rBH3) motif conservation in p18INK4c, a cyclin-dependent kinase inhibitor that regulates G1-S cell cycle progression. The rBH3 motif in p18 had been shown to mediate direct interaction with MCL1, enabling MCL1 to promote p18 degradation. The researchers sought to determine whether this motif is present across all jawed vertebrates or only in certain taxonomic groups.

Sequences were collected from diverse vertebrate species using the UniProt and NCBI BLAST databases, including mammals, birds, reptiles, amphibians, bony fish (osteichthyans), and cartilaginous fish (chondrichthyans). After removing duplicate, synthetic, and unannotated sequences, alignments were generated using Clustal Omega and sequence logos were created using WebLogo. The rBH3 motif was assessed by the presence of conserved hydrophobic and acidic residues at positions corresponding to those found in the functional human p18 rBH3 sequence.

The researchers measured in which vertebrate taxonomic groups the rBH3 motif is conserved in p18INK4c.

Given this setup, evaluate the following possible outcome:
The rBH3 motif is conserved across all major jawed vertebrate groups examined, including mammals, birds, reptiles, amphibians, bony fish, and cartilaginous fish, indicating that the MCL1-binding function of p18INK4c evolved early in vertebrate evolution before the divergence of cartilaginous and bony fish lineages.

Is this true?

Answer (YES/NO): NO